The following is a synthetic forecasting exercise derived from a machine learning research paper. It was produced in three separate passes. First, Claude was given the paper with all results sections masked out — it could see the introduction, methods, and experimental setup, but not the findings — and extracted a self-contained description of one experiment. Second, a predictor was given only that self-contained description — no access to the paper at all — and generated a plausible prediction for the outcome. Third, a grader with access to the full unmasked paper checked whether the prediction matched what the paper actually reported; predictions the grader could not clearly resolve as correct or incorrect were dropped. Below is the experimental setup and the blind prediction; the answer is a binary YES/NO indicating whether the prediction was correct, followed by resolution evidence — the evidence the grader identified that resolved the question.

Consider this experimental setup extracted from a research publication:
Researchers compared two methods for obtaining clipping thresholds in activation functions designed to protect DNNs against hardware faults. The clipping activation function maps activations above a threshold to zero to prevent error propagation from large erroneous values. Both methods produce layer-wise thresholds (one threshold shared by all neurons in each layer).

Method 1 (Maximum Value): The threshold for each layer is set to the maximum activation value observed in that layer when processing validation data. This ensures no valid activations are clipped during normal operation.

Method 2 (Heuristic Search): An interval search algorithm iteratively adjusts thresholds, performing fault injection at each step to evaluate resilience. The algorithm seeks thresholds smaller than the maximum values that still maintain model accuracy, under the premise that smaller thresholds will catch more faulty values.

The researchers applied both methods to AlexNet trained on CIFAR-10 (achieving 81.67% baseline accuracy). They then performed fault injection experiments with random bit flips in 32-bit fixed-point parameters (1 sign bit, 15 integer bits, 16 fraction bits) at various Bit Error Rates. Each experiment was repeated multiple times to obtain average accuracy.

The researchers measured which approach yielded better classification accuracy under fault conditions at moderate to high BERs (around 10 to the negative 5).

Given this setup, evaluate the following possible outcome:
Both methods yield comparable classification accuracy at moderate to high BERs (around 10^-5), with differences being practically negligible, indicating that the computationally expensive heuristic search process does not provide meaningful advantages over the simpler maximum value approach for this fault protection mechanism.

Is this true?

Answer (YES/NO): NO